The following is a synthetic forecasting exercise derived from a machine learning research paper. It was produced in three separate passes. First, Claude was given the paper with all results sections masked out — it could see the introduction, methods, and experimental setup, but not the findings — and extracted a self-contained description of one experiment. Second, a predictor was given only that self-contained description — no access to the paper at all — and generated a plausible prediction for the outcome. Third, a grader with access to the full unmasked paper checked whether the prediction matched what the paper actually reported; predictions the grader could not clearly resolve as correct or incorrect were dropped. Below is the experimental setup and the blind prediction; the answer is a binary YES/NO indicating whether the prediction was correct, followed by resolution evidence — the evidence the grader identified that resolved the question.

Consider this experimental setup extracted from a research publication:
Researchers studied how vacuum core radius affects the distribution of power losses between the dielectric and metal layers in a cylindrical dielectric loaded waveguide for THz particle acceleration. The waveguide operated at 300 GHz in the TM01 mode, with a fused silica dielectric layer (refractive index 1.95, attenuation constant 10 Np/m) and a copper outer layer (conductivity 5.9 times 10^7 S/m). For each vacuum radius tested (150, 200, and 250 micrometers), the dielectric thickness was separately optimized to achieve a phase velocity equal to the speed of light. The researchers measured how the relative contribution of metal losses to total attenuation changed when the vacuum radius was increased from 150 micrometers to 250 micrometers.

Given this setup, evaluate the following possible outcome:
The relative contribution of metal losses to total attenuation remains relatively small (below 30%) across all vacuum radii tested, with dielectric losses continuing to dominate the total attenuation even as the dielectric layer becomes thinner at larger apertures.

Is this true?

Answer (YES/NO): NO